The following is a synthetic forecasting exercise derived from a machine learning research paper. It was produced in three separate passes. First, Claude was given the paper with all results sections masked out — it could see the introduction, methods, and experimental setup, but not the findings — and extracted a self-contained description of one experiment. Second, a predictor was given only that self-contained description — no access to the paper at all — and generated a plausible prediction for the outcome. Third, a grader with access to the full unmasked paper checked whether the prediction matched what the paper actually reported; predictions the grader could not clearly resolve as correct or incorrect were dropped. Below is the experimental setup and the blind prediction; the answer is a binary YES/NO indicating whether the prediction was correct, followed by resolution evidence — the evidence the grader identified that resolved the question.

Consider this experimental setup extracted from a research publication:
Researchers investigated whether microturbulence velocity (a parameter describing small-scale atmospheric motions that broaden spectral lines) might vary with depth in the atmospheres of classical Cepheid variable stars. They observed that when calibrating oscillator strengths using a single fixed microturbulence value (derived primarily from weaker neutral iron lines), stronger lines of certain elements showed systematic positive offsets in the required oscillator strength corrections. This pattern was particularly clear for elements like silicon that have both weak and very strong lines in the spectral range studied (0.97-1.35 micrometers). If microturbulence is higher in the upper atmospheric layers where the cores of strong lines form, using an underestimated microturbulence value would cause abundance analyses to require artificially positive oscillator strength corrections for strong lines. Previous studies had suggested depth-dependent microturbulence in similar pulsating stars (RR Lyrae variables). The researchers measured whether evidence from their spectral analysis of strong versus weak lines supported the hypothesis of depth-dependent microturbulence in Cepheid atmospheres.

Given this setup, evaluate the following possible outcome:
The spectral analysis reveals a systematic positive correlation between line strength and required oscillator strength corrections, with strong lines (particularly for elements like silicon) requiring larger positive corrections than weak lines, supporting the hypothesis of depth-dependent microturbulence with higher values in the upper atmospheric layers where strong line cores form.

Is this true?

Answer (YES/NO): YES